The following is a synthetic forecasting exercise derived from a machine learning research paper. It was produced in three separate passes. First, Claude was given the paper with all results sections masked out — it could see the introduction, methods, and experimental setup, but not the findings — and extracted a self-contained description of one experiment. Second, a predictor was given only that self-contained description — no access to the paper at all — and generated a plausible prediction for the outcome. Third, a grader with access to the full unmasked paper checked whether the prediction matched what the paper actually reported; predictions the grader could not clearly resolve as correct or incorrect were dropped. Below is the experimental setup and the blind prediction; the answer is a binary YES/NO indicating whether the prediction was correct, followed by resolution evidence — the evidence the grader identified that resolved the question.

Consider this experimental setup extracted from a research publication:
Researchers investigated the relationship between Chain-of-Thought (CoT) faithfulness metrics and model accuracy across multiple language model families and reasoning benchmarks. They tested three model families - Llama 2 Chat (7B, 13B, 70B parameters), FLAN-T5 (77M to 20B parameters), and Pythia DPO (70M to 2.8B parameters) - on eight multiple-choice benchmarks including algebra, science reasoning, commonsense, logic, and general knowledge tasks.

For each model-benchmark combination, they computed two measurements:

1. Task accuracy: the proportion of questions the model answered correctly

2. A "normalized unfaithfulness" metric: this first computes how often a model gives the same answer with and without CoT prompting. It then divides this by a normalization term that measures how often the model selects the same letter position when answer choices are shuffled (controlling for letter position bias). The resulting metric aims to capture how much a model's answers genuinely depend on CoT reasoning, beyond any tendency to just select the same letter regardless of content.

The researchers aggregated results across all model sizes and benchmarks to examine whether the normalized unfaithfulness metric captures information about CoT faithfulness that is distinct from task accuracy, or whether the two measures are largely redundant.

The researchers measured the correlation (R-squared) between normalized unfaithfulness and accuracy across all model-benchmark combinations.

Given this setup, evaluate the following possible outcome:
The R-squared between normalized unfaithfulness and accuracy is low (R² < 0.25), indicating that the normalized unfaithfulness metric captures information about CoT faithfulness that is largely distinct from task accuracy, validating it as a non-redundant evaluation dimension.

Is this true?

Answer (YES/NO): NO